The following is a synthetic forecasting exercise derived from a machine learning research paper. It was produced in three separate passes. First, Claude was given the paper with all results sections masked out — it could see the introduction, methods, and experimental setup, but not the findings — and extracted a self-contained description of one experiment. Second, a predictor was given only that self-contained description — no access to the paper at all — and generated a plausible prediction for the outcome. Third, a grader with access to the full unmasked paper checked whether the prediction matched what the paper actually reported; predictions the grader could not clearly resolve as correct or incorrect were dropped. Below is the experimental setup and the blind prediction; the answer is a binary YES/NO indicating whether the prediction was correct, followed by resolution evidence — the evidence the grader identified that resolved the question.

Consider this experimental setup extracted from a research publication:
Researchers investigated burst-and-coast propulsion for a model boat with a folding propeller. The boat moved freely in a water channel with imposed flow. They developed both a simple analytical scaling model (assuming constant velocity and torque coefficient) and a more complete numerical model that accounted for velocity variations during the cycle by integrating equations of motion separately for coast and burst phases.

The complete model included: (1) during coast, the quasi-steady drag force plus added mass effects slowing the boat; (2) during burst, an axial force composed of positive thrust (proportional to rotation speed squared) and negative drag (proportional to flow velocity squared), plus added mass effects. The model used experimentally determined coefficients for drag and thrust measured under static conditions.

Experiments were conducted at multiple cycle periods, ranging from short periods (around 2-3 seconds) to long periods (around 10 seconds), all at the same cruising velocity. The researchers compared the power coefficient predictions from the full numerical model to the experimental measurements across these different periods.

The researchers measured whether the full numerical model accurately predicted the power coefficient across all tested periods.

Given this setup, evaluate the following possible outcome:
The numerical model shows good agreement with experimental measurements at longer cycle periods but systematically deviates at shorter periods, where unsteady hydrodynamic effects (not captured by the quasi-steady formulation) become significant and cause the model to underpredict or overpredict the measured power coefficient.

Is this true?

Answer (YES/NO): NO